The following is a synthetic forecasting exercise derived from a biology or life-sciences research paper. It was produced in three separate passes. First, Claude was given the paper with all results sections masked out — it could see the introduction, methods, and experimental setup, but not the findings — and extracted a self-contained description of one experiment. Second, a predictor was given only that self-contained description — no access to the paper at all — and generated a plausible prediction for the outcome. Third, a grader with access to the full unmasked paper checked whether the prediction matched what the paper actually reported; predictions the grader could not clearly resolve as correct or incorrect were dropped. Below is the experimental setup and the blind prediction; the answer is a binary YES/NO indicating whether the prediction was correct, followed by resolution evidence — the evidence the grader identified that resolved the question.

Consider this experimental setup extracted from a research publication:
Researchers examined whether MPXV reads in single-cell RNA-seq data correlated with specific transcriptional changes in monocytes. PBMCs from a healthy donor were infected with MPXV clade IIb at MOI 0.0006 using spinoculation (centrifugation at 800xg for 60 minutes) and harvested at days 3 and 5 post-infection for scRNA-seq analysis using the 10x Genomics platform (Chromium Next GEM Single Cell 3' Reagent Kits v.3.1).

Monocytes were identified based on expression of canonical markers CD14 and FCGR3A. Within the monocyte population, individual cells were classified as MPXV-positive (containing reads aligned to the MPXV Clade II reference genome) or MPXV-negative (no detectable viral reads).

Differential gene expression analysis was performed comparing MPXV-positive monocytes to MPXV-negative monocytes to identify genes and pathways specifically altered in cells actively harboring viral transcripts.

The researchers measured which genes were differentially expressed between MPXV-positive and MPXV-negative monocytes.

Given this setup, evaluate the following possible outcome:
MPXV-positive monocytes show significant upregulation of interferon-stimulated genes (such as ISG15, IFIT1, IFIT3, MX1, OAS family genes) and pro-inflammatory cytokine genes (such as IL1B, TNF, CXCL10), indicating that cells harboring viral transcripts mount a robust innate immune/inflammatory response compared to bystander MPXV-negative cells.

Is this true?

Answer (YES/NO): NO